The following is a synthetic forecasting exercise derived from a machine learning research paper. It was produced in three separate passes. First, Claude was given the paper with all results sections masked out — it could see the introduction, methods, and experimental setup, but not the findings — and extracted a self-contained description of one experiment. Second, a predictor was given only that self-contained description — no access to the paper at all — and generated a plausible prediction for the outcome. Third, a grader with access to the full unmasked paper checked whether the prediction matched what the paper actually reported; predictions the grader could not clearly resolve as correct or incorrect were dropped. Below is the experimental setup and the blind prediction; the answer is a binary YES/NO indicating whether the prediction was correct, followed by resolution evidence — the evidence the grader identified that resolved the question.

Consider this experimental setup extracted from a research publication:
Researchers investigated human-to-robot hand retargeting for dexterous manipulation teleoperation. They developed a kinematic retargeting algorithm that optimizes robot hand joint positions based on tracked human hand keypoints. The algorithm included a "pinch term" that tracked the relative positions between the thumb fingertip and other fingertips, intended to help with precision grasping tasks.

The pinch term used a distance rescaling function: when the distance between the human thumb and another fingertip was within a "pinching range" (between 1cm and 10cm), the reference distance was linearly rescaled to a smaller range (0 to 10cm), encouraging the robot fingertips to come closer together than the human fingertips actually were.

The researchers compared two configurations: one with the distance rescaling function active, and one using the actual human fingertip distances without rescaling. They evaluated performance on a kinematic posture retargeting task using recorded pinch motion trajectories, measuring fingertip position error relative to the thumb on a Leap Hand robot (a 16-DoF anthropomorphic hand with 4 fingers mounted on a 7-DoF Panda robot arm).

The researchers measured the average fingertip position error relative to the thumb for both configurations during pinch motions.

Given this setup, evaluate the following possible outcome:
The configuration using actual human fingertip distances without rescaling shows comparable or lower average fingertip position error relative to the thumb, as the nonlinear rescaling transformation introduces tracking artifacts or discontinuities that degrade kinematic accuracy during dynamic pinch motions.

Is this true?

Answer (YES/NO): NO